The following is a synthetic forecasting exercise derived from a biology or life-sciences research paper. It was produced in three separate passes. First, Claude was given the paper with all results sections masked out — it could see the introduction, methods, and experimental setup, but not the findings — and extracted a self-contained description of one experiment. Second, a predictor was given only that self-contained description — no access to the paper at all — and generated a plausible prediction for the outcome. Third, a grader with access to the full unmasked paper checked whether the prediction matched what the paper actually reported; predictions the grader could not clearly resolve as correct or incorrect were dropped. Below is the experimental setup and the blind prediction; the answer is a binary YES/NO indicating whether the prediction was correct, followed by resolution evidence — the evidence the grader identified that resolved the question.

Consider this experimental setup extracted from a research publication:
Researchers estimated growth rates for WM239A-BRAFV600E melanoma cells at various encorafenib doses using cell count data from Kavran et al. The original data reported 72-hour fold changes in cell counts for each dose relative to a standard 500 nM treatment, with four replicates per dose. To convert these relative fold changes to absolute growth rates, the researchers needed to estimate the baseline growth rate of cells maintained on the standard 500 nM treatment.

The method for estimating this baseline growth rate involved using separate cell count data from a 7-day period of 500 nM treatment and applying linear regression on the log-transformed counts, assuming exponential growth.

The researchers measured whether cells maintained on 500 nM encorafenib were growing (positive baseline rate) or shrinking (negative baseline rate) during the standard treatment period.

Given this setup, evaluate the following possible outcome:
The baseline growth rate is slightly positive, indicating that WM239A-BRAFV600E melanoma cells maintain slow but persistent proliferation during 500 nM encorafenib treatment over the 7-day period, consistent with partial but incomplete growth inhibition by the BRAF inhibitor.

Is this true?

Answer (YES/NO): YES